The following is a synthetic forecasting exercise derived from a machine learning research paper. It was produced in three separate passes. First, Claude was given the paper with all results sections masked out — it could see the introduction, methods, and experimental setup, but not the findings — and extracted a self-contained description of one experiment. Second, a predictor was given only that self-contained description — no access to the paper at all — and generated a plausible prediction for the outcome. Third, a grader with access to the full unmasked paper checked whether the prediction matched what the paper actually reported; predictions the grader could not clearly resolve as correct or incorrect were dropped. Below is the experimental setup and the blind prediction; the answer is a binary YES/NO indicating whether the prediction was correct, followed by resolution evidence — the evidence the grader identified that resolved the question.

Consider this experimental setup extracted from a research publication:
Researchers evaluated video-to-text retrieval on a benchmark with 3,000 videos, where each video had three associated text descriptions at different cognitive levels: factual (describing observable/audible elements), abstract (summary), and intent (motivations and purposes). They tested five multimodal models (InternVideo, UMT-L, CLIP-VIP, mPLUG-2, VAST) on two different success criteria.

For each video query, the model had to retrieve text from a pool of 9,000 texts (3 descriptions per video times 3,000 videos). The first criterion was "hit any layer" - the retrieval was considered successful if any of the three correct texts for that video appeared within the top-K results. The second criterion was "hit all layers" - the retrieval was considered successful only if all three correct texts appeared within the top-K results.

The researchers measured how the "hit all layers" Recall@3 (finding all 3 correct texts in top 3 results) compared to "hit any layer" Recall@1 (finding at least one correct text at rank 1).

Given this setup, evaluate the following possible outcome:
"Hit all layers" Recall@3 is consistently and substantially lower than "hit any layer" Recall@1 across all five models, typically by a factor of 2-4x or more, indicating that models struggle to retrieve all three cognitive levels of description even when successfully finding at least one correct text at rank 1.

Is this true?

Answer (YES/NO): YES